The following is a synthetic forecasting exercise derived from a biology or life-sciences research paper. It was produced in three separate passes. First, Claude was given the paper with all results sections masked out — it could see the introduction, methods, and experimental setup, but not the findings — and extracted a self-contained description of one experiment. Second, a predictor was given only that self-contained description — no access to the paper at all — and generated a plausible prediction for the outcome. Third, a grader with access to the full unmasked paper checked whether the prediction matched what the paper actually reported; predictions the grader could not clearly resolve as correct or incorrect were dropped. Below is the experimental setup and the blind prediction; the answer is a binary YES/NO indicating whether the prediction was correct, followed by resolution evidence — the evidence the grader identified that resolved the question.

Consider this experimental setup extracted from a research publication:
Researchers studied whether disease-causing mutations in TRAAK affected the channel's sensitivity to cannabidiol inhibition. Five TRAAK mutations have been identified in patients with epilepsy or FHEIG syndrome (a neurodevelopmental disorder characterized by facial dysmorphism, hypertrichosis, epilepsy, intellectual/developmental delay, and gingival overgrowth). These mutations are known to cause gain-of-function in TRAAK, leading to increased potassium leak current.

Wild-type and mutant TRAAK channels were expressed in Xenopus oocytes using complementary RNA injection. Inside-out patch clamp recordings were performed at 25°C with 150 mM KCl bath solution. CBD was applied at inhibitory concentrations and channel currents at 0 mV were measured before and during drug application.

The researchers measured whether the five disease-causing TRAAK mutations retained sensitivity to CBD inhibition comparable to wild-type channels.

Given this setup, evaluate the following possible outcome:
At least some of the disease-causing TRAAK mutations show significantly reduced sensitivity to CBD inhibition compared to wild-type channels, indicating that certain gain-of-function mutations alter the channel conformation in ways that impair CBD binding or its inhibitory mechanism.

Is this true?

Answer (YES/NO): YES